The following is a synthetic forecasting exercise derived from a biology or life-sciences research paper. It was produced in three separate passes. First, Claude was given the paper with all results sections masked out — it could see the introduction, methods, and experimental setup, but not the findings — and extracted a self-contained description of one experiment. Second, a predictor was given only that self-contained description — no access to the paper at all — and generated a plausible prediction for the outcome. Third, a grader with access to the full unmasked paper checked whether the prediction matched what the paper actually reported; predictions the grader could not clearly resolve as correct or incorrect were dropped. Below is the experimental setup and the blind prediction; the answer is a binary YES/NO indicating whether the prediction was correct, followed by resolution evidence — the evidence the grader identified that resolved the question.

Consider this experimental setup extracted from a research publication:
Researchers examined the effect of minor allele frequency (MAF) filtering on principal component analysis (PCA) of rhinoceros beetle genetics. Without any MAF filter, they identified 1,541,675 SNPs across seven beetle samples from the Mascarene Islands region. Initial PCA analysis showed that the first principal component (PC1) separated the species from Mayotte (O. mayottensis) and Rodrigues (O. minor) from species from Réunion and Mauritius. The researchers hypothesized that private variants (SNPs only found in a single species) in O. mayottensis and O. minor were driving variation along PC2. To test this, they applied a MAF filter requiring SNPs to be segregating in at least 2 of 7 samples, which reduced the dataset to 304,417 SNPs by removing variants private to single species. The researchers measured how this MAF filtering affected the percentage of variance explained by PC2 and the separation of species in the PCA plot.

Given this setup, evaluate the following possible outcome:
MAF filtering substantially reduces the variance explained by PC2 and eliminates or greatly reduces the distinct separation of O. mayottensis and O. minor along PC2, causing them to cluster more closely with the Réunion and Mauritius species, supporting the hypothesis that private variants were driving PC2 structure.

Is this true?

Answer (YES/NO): NO